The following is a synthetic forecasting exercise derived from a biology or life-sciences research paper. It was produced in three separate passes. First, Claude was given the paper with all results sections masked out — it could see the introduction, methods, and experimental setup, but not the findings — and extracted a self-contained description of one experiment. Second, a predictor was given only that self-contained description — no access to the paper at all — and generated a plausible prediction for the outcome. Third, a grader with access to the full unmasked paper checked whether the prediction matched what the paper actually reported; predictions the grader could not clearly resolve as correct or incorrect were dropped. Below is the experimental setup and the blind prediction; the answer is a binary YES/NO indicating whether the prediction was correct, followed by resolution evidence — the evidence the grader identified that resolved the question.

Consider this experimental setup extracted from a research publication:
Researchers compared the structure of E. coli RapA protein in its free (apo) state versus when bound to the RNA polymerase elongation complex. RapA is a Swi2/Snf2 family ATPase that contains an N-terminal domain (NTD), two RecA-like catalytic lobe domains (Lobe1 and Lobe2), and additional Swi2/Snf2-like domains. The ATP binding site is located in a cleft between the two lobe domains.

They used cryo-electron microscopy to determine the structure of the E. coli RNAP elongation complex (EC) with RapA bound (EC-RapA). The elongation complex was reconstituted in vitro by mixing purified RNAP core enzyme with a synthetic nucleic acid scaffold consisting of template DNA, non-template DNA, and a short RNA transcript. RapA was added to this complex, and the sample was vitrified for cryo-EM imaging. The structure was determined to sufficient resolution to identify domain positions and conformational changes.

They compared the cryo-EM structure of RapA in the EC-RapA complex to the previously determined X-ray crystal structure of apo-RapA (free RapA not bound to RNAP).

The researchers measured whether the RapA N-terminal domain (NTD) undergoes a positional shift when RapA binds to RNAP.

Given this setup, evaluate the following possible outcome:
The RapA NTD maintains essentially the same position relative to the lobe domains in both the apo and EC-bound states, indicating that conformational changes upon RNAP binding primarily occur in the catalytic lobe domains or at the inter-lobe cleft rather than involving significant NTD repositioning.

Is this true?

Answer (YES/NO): NO